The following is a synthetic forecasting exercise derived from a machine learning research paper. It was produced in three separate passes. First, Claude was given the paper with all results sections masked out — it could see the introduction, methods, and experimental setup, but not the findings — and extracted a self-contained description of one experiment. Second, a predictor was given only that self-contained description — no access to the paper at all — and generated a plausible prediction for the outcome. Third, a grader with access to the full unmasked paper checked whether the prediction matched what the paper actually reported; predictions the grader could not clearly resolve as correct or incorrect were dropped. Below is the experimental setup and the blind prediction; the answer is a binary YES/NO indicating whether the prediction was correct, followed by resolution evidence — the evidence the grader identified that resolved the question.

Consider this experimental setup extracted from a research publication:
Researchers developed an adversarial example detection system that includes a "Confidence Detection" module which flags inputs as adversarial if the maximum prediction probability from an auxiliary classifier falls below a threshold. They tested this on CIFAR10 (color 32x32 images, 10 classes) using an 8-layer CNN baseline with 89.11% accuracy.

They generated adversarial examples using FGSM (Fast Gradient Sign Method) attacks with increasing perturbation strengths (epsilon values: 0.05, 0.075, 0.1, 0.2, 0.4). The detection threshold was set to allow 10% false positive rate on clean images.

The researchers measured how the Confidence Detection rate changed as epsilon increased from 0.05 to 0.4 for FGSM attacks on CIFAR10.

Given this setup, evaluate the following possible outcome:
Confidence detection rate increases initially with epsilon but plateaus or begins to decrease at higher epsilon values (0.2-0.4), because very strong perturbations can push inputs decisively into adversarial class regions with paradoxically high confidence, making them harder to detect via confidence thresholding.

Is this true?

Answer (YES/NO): NO